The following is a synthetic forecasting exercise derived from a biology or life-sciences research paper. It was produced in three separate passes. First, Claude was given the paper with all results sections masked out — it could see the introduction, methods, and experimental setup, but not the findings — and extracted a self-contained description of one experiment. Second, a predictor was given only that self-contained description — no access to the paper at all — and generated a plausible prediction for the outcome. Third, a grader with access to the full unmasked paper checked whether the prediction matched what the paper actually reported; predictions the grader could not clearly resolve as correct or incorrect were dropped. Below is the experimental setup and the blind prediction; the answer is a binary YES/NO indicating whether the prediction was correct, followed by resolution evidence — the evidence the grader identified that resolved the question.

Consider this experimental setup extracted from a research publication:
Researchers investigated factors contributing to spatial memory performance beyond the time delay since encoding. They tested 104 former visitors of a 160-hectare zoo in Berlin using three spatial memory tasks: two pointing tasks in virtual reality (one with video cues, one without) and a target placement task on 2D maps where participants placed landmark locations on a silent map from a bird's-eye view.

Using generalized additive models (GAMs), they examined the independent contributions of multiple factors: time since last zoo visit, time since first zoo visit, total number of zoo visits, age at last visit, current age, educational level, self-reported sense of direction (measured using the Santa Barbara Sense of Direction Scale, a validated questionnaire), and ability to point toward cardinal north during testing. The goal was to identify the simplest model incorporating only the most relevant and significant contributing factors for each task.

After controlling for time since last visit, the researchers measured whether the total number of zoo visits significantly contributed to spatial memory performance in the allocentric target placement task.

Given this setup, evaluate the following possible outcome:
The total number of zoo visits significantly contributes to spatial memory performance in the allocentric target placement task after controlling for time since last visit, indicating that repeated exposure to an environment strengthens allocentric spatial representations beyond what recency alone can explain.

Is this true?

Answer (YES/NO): NO